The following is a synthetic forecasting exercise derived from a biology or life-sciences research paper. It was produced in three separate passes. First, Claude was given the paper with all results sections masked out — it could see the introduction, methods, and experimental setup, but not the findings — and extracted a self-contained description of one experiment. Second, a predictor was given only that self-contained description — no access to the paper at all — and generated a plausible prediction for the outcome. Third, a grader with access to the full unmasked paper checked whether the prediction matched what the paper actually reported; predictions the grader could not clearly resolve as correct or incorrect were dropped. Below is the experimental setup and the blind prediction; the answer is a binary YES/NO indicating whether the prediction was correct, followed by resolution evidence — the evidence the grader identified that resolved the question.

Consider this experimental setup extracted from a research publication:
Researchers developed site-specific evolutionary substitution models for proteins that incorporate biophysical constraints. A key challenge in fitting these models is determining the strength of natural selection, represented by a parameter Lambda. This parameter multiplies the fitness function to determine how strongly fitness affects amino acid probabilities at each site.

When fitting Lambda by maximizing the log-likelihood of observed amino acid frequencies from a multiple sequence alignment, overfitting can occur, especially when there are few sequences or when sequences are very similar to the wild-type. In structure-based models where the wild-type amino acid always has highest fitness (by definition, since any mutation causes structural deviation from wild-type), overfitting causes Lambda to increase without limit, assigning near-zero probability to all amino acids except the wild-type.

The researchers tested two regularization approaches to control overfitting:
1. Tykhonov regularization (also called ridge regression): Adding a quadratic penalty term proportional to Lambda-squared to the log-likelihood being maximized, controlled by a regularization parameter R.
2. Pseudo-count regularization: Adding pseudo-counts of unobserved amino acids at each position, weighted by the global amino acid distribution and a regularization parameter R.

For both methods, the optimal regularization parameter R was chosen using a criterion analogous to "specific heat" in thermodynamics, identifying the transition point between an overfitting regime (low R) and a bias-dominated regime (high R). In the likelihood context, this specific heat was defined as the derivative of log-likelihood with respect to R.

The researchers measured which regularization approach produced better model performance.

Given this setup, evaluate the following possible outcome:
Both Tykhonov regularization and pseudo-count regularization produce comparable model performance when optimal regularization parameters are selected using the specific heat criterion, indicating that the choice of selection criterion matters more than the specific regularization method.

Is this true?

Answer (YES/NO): NO